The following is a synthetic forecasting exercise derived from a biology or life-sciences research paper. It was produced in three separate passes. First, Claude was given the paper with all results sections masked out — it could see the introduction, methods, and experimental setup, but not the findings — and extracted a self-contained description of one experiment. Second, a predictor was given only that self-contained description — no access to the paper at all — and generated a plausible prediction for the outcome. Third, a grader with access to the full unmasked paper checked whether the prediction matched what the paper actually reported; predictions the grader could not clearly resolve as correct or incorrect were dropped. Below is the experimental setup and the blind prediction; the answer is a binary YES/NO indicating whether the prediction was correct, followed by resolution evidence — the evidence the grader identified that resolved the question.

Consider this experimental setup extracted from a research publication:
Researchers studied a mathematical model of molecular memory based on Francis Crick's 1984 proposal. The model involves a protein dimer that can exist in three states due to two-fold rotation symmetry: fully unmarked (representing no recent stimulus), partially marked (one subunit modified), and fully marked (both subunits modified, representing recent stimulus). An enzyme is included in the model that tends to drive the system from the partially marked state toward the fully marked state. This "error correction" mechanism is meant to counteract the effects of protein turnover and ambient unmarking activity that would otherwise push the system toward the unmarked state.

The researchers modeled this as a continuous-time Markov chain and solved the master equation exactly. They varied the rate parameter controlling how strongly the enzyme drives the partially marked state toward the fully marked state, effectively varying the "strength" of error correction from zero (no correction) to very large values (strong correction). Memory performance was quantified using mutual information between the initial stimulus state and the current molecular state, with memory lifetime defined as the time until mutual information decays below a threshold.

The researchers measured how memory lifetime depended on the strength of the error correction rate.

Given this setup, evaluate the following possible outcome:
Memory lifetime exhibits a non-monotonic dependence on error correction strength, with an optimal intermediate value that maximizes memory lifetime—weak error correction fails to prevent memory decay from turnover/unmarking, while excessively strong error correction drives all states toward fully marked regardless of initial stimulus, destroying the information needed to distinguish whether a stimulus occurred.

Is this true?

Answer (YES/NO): NO